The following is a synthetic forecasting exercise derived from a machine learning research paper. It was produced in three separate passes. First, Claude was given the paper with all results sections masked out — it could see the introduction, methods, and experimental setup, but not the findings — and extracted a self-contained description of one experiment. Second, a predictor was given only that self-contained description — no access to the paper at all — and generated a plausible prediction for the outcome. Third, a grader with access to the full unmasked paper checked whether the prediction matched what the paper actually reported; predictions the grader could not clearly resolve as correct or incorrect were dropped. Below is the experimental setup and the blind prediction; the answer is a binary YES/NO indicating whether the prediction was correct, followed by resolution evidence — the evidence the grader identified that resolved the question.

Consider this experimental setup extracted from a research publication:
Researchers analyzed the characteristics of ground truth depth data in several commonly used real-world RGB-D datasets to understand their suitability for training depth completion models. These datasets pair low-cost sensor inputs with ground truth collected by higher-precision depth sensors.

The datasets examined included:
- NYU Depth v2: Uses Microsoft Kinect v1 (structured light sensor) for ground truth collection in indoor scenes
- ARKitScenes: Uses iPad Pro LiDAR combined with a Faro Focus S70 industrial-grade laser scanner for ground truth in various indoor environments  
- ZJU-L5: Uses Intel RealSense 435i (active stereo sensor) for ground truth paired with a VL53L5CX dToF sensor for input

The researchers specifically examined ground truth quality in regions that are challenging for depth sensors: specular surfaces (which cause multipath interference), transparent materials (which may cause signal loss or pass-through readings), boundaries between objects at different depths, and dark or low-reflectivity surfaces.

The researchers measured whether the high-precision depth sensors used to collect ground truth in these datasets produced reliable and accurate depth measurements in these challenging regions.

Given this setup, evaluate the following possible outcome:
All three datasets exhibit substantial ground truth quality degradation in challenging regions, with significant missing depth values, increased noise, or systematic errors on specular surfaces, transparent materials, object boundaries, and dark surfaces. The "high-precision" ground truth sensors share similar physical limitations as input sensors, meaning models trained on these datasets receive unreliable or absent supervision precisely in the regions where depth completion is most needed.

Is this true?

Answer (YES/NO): YES